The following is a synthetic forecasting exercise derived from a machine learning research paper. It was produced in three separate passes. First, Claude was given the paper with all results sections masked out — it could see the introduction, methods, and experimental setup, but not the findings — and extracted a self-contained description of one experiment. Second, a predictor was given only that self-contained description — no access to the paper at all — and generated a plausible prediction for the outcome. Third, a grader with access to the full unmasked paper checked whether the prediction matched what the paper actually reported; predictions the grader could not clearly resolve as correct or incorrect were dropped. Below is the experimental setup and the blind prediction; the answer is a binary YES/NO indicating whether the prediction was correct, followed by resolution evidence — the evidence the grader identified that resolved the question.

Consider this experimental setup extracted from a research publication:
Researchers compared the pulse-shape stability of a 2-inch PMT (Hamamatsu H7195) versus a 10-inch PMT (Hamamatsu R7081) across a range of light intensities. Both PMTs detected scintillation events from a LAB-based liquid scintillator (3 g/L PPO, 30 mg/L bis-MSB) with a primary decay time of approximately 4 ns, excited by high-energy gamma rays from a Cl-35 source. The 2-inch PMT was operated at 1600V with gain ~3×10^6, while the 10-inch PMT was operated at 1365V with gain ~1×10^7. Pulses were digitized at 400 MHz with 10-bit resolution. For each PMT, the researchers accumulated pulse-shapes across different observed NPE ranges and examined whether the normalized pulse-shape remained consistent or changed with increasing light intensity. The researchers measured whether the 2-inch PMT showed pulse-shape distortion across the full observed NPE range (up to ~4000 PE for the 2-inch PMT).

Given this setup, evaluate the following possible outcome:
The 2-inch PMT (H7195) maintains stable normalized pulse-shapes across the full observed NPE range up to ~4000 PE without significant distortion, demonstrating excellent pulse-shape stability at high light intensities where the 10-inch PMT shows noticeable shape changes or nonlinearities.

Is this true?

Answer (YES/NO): YES